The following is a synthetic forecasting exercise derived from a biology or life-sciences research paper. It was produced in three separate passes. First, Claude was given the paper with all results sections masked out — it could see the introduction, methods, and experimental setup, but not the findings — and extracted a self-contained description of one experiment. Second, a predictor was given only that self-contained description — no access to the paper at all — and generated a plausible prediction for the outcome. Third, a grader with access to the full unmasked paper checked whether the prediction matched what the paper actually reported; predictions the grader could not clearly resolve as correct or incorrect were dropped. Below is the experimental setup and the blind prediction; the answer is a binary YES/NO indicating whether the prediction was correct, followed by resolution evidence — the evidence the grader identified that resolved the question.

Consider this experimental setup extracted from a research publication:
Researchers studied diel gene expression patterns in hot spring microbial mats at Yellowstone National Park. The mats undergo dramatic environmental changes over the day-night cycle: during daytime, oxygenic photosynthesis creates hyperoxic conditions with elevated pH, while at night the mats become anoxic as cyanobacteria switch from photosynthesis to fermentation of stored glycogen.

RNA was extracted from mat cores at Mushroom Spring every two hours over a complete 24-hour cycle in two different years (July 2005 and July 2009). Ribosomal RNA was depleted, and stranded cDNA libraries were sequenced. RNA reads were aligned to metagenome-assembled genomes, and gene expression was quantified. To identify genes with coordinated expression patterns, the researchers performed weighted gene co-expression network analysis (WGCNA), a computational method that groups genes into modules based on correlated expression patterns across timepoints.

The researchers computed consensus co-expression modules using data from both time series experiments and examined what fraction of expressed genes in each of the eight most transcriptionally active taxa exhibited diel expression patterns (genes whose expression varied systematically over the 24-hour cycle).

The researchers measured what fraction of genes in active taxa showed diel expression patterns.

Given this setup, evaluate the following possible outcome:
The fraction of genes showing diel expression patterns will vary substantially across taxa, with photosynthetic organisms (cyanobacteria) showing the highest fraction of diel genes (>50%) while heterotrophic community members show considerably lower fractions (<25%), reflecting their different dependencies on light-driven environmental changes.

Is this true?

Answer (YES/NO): NO